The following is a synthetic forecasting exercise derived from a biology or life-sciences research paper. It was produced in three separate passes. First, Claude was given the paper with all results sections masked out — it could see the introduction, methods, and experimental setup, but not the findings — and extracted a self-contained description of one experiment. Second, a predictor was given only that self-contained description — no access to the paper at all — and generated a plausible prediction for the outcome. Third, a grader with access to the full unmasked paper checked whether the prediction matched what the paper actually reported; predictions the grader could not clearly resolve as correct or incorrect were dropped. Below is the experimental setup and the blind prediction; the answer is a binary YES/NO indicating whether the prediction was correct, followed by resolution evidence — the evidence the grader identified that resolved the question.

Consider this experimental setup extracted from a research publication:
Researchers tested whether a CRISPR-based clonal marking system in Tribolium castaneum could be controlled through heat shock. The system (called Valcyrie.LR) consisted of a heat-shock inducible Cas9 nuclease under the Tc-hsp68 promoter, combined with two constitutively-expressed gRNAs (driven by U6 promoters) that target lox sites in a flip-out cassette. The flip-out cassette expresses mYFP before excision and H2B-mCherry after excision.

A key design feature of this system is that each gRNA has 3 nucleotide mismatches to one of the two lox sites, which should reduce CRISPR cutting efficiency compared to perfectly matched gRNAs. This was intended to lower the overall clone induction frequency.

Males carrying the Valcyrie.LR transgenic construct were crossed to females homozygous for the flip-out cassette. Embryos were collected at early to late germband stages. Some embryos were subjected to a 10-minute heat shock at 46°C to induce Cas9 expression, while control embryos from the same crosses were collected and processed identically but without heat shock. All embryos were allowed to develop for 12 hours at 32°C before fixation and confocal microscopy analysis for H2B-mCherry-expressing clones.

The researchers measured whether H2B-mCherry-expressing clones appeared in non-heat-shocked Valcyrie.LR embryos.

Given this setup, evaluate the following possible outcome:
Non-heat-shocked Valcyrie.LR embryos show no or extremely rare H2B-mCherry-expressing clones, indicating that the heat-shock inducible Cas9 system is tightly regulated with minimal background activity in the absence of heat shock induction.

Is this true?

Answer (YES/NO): NO